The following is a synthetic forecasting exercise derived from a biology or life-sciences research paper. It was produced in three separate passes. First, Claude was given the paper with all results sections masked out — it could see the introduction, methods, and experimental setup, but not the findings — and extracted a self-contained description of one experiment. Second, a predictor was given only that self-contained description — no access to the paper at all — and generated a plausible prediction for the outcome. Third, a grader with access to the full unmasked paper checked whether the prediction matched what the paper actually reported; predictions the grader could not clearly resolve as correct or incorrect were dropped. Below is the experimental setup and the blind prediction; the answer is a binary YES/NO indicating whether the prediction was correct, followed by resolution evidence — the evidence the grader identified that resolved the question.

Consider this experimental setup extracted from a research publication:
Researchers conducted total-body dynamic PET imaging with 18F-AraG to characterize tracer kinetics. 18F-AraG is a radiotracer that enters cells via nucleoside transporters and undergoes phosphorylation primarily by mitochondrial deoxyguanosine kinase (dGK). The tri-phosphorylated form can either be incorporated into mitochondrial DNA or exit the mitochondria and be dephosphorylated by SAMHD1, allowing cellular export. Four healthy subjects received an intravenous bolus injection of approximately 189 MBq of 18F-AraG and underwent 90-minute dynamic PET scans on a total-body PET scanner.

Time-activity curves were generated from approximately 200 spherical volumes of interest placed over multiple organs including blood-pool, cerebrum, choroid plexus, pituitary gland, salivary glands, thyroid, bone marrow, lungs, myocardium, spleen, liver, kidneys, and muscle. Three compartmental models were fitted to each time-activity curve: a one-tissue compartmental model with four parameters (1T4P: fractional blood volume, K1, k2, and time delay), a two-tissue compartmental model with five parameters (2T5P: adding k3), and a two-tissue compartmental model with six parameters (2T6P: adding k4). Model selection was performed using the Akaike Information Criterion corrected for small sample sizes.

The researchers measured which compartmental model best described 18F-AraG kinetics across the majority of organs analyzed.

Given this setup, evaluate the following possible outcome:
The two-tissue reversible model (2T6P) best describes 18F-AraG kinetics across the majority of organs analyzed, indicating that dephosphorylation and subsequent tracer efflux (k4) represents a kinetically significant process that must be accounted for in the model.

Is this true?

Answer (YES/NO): YES